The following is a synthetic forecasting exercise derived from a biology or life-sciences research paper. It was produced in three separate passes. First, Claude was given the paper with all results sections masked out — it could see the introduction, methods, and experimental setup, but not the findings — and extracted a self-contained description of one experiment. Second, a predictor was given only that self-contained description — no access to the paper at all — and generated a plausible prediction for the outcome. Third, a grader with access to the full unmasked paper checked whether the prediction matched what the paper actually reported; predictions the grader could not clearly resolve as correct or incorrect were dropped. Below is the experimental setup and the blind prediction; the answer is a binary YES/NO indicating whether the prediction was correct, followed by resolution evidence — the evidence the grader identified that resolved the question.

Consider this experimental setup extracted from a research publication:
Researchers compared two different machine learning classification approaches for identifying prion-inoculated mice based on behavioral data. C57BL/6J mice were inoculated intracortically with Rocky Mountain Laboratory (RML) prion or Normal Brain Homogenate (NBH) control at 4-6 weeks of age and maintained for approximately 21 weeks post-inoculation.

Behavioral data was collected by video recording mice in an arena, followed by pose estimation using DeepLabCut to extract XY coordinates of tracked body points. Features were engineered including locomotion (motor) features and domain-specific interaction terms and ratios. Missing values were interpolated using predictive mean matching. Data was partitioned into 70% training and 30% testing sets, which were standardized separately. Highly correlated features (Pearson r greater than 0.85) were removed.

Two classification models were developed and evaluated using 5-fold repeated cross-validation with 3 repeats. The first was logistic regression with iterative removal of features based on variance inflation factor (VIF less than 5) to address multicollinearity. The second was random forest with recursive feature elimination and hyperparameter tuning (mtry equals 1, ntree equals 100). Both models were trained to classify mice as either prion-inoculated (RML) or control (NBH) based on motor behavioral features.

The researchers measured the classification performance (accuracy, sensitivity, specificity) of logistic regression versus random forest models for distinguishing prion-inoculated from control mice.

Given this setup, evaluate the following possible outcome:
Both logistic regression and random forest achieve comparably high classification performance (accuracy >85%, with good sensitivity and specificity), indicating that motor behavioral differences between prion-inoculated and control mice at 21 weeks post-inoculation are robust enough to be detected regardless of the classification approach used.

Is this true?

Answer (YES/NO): NO